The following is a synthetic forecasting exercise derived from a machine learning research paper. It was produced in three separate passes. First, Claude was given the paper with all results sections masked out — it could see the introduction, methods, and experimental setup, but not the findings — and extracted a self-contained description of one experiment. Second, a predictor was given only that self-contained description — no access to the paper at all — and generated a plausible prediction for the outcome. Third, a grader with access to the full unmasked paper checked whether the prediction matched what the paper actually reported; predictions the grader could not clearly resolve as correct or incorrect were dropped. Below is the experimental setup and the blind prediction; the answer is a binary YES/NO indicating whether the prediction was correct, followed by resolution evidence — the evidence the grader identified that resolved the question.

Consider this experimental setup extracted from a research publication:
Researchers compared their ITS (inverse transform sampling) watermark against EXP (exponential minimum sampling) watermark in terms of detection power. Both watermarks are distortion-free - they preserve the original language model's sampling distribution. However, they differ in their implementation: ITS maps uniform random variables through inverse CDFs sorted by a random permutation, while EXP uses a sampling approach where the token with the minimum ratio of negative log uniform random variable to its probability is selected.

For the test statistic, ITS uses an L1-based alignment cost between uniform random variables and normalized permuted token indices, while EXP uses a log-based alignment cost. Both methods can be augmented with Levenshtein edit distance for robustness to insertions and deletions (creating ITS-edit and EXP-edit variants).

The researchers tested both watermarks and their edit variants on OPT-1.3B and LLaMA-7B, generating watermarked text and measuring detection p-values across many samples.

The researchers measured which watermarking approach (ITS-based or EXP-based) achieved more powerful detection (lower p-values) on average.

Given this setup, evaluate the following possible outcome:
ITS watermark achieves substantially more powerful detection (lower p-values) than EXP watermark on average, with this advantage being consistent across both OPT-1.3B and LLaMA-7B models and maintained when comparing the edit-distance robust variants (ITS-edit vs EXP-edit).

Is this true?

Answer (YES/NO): NO